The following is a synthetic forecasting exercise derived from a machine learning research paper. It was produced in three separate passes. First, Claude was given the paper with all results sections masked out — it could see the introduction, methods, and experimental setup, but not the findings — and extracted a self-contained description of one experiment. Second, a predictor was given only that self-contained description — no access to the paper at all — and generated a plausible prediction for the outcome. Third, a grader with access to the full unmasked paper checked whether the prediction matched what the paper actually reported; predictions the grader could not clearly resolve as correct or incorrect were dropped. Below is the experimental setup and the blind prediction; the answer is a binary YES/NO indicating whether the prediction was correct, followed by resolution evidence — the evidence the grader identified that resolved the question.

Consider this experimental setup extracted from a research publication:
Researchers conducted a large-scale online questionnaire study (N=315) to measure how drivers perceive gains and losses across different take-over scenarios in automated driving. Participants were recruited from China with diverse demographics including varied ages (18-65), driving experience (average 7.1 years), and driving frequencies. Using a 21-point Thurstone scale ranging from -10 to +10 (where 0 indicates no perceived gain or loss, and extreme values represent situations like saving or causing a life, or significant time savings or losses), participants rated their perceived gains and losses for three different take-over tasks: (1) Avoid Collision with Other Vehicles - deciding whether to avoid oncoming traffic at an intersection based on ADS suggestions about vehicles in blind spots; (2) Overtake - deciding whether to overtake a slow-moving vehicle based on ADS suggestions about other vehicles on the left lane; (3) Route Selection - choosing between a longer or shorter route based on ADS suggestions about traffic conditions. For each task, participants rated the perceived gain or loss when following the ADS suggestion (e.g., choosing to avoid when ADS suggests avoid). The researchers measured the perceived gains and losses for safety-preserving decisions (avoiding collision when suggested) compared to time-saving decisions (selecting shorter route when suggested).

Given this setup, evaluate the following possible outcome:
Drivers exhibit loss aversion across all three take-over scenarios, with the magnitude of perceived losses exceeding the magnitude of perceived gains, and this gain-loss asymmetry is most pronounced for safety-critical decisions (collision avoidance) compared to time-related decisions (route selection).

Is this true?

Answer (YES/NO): NO